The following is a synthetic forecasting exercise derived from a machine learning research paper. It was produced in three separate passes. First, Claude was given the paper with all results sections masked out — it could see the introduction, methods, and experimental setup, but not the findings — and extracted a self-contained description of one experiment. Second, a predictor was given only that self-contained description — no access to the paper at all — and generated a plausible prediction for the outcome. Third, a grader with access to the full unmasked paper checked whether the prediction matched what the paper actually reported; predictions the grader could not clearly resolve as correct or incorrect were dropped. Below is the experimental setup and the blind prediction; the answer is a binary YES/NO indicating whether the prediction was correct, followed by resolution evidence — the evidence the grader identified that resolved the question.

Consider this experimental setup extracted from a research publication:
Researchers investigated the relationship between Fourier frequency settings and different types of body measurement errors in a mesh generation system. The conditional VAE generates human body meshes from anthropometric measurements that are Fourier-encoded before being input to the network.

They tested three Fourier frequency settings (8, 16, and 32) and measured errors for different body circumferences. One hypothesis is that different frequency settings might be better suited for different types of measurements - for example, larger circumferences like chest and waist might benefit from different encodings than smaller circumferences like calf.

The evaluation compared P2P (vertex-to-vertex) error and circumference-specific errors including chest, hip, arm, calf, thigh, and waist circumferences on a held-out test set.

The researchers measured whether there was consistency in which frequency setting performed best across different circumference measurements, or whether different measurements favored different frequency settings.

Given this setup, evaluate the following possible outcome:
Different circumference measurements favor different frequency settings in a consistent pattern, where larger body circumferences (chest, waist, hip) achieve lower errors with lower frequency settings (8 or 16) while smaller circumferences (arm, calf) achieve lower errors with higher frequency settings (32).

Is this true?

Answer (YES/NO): NO